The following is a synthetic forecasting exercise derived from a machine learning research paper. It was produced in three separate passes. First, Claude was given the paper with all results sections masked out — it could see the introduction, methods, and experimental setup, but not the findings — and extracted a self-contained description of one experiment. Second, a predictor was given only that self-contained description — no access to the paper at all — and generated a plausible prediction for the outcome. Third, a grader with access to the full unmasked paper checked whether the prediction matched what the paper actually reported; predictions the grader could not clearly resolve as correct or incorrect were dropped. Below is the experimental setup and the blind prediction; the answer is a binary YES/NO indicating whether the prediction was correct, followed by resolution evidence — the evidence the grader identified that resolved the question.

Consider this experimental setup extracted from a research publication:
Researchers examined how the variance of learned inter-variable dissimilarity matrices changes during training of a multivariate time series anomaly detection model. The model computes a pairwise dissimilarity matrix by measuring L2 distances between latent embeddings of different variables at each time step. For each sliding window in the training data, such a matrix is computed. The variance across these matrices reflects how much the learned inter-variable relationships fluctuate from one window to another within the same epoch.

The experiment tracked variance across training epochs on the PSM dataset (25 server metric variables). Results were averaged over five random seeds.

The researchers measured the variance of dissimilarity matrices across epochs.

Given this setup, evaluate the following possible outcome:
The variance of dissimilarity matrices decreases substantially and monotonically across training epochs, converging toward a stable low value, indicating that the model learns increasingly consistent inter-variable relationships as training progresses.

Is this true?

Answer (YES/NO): NO